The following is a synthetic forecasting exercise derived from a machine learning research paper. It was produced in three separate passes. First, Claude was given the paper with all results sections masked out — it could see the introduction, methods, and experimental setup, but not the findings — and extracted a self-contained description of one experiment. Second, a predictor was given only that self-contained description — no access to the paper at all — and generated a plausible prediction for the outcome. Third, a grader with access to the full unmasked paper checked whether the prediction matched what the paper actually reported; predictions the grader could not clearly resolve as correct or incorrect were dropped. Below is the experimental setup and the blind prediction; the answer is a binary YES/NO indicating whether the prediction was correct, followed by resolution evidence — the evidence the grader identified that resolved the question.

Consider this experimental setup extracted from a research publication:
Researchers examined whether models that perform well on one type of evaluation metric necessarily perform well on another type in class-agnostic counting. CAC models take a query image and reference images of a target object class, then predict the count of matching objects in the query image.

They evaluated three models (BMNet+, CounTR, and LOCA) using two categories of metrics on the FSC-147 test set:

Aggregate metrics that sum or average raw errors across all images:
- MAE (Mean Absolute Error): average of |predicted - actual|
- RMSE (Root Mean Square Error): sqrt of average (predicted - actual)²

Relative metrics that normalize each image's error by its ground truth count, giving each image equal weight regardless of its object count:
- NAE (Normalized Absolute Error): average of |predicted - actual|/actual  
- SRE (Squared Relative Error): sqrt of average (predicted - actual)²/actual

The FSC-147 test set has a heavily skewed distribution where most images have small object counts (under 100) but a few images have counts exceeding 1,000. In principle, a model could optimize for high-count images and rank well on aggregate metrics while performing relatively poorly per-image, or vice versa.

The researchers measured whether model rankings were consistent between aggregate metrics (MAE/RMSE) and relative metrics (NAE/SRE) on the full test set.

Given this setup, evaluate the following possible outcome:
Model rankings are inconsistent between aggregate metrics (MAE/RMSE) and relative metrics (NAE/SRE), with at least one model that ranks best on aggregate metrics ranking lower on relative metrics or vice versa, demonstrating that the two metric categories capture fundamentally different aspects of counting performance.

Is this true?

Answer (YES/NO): NO